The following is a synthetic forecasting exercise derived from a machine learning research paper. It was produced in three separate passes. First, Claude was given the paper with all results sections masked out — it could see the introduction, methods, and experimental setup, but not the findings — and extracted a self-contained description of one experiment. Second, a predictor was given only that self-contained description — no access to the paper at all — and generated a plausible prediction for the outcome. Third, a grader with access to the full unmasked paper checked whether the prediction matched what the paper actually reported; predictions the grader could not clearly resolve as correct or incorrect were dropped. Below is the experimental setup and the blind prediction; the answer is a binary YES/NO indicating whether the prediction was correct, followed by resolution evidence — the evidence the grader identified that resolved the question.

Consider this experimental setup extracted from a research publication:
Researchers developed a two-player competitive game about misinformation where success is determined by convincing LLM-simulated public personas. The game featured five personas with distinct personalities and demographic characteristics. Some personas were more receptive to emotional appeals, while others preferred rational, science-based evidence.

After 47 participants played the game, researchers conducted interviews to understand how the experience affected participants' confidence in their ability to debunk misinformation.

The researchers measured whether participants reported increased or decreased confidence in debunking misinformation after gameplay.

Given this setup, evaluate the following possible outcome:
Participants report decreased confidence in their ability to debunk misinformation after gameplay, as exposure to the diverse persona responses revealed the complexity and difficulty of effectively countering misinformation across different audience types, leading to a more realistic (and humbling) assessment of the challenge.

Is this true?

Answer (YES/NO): NO